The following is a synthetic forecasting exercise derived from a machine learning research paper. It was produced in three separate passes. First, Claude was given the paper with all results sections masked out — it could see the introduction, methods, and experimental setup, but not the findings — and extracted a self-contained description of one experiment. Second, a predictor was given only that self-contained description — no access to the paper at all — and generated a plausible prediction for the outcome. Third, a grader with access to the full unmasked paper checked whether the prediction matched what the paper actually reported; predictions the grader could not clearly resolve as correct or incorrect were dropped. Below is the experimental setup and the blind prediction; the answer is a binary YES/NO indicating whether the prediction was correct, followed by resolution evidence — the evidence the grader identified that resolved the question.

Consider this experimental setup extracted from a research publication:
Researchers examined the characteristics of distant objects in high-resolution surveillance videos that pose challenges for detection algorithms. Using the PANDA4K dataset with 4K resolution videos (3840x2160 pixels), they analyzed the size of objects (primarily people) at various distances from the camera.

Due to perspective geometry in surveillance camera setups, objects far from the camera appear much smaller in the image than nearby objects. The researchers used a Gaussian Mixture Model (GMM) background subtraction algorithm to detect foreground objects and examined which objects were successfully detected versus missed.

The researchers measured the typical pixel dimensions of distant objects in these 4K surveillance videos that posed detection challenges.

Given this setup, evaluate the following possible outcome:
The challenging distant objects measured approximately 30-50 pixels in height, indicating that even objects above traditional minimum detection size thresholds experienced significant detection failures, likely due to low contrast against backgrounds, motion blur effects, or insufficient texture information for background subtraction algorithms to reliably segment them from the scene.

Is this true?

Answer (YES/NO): NO